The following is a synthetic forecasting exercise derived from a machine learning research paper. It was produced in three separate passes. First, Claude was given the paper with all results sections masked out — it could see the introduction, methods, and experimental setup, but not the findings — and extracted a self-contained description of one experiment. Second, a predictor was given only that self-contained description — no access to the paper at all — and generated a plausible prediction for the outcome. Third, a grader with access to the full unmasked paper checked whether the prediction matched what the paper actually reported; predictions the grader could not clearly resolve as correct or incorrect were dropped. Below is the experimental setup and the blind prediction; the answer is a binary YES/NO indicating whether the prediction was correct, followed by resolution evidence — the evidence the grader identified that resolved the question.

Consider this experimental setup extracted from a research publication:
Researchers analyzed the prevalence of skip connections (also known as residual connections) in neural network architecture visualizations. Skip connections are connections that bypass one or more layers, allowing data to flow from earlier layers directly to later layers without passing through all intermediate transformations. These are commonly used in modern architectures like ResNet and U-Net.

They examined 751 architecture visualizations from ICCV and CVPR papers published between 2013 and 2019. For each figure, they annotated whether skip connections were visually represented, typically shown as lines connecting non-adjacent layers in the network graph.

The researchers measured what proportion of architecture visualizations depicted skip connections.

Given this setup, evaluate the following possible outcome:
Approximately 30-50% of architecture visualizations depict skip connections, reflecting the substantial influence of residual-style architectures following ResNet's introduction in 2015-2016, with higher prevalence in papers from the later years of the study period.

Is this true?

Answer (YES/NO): NO